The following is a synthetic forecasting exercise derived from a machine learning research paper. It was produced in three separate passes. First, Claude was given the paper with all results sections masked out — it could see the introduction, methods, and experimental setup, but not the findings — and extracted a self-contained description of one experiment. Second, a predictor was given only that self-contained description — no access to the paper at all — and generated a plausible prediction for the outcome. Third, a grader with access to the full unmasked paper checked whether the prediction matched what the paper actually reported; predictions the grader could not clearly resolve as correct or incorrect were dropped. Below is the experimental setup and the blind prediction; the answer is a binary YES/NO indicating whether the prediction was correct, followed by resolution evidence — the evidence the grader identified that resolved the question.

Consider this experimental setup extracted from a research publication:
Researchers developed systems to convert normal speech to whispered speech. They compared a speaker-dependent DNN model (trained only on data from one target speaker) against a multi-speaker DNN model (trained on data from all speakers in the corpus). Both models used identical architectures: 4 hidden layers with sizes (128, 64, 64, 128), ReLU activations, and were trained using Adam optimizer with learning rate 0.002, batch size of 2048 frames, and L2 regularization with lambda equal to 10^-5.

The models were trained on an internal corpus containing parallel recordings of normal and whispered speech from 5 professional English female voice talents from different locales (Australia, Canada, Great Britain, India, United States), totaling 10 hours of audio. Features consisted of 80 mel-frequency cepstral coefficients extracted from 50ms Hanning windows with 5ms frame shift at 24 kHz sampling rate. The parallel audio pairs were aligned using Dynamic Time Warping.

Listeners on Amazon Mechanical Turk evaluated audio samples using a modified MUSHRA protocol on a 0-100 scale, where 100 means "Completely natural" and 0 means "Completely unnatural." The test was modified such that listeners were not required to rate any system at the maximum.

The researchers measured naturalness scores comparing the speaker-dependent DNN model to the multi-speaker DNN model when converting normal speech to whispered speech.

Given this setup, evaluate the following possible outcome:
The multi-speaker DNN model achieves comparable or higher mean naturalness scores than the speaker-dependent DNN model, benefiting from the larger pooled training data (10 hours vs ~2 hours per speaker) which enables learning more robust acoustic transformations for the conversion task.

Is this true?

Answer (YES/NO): YES